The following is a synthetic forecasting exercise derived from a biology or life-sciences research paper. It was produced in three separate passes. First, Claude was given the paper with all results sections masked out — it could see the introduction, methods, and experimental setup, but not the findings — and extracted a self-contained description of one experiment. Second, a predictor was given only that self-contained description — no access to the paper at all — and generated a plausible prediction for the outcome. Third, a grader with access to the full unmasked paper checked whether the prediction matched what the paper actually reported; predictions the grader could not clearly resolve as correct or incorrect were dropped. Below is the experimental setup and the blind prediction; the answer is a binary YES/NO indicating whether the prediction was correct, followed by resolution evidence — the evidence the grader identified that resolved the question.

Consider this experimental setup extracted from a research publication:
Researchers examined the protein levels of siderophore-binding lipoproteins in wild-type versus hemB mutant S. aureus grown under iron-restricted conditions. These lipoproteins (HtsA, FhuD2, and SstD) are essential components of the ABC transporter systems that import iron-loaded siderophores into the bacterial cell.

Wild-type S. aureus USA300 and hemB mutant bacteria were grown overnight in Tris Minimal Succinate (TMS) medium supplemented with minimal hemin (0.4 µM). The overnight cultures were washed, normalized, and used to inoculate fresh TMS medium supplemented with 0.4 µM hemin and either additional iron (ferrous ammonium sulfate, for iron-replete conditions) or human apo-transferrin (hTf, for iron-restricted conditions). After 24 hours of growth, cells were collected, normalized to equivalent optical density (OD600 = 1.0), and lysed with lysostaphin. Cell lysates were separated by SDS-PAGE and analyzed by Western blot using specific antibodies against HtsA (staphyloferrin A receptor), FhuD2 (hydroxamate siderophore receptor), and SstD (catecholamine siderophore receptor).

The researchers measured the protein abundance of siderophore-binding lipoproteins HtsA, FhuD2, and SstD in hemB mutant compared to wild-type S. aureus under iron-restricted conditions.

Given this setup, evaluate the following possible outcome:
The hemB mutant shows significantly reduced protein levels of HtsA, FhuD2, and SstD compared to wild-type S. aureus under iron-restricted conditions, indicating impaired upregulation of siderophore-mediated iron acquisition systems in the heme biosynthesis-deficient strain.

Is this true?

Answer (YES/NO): NO